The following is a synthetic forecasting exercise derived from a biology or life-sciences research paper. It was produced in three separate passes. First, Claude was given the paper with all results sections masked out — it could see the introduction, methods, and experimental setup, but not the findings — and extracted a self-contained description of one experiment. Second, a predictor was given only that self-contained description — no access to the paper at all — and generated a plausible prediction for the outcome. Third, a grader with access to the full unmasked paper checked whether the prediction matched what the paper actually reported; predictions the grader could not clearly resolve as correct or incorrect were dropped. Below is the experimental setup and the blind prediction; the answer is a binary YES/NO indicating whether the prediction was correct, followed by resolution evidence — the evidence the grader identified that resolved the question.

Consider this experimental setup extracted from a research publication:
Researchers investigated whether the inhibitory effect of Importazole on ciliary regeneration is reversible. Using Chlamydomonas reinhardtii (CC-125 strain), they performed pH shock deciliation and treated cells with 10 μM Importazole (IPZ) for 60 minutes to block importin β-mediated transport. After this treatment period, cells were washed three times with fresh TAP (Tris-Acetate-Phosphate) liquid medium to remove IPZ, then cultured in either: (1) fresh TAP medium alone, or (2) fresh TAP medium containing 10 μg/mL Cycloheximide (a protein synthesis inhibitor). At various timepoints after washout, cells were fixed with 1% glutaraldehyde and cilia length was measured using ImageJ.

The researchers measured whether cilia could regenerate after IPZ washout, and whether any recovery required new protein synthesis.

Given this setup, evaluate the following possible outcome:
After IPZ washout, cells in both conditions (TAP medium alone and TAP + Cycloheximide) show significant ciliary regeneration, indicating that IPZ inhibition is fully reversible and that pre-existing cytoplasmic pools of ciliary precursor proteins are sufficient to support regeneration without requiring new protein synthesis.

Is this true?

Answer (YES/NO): YES